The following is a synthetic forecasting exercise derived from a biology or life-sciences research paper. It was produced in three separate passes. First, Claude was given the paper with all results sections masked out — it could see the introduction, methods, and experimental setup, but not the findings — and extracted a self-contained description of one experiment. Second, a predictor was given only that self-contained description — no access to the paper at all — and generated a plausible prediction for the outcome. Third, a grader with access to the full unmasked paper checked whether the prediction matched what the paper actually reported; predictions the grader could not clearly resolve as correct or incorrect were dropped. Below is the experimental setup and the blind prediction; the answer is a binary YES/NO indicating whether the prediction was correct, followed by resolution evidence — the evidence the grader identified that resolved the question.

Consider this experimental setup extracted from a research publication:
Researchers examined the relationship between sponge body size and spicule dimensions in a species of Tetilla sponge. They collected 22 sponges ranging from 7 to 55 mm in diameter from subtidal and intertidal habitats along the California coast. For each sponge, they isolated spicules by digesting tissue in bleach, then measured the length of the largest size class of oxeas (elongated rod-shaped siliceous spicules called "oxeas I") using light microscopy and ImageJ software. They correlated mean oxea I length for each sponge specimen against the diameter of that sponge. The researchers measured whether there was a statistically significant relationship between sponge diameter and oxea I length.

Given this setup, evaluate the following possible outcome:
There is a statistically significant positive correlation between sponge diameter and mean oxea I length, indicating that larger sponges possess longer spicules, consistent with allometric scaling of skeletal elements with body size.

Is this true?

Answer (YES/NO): YES